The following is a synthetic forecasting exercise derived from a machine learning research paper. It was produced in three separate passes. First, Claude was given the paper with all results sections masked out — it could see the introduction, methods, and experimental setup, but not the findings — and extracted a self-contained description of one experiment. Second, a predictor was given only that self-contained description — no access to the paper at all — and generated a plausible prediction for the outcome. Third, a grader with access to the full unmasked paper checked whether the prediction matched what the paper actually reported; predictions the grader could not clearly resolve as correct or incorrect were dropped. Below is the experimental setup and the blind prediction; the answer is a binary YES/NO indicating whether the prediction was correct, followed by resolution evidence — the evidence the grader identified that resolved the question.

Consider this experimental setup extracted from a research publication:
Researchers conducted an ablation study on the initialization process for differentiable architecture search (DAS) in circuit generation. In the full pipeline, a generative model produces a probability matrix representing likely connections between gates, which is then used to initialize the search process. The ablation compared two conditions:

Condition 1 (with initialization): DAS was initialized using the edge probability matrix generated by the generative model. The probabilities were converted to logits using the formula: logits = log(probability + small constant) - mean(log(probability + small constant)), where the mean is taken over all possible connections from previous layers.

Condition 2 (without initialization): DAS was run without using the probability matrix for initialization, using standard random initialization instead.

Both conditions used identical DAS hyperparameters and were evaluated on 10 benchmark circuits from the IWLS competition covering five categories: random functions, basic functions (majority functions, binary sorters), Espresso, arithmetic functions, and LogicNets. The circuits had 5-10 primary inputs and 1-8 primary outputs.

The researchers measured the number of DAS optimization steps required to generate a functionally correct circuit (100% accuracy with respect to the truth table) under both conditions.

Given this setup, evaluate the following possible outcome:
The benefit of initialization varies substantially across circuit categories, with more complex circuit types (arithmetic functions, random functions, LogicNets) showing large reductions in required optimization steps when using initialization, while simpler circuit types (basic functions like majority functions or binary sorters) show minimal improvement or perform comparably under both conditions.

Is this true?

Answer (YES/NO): NO